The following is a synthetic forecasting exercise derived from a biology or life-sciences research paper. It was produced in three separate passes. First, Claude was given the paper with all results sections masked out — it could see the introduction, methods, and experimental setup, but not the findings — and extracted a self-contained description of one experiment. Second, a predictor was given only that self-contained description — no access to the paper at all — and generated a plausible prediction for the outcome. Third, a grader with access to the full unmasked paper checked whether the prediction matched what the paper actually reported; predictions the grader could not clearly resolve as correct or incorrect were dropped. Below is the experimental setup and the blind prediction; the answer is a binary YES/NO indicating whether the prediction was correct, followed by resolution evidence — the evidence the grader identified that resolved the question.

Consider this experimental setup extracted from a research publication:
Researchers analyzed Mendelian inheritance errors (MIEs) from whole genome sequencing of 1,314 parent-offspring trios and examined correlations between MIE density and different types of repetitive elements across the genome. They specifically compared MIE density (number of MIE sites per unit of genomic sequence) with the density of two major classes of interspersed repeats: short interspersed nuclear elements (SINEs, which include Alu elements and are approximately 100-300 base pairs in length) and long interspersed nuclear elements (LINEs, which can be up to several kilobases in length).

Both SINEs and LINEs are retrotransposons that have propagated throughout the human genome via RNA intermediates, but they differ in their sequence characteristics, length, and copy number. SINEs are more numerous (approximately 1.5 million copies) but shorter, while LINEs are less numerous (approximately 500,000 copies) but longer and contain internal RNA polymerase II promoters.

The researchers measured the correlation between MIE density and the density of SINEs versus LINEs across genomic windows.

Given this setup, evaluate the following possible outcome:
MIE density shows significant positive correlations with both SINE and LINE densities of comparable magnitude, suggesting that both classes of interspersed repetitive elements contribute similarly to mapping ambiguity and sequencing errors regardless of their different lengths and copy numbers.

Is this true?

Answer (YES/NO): NO